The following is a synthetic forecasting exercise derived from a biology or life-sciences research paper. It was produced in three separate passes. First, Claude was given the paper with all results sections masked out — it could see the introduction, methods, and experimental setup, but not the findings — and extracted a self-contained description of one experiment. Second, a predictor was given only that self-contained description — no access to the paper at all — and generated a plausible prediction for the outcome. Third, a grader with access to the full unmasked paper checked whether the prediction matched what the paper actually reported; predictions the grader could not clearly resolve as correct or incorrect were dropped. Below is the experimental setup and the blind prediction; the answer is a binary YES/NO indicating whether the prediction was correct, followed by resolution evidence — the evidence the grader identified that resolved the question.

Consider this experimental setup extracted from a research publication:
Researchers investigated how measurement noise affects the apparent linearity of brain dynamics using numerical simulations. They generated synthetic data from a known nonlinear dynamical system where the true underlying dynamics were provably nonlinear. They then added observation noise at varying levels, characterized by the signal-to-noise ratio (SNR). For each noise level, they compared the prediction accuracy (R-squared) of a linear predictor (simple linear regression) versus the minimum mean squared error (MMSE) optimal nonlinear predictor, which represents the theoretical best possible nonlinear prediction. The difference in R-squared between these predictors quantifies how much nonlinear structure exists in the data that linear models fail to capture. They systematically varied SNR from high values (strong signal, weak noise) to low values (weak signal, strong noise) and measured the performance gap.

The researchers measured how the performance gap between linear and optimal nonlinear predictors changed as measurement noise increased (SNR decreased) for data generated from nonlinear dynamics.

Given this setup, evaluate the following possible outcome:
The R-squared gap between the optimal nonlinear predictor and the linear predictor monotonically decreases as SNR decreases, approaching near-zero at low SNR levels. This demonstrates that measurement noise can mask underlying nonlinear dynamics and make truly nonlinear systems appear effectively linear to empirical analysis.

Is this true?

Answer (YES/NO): YES